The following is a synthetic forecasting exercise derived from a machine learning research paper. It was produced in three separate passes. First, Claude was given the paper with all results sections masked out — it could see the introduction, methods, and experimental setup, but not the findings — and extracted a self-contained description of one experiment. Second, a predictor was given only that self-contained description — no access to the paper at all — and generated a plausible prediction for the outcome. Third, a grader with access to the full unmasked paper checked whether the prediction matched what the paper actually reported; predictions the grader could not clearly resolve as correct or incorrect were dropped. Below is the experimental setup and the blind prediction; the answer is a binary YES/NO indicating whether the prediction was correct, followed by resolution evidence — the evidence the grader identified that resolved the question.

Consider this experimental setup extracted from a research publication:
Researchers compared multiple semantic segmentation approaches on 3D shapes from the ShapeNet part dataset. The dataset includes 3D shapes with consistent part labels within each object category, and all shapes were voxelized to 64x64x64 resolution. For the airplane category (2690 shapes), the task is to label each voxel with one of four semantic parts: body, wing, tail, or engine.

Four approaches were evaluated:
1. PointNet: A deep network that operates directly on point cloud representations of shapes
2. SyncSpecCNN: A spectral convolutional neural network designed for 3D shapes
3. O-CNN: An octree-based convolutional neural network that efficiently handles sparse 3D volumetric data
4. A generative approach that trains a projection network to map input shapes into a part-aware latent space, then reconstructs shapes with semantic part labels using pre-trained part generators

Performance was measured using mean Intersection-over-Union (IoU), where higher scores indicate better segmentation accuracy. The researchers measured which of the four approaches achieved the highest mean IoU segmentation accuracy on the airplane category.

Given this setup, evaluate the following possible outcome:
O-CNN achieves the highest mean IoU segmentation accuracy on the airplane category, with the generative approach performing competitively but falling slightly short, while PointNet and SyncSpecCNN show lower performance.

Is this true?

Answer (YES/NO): NO